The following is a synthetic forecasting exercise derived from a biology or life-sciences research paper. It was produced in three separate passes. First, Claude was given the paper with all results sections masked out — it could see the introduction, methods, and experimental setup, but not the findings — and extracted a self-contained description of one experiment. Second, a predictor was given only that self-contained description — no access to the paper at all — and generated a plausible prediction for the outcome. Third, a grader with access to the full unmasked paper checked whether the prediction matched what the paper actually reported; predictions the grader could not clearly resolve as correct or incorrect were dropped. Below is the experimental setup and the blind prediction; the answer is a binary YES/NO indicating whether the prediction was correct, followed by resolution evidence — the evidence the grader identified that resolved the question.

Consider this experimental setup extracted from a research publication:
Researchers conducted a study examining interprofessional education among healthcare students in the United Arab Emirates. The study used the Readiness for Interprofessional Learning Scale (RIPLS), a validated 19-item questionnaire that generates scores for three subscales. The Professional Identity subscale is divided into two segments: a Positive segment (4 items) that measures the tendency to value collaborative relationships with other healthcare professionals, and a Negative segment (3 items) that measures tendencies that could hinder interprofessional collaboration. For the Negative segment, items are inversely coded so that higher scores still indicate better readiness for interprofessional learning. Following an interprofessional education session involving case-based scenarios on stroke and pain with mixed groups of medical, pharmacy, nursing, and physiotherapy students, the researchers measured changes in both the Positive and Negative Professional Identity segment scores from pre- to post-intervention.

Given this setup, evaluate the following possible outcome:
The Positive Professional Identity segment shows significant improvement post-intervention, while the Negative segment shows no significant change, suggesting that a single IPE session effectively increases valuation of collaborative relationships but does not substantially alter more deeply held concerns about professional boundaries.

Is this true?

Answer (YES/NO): NO